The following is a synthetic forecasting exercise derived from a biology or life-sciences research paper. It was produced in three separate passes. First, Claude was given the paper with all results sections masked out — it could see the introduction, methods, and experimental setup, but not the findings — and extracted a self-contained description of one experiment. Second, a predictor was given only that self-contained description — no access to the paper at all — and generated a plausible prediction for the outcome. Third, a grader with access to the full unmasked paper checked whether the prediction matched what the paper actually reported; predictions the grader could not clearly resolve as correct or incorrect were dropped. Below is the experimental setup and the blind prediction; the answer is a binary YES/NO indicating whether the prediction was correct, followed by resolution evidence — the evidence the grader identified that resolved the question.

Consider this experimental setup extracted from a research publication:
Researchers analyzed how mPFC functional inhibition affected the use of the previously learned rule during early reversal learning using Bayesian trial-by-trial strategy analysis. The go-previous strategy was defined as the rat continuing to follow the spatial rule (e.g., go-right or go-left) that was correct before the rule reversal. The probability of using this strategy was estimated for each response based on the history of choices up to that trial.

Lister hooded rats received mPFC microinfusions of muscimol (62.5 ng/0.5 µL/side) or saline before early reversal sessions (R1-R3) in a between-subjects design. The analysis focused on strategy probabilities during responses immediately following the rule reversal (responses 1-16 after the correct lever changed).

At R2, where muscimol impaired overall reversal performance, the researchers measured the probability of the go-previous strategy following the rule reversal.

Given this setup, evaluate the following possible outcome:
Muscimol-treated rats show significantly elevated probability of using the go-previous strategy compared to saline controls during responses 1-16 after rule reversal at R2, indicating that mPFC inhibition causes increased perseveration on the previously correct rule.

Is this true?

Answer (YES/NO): YES